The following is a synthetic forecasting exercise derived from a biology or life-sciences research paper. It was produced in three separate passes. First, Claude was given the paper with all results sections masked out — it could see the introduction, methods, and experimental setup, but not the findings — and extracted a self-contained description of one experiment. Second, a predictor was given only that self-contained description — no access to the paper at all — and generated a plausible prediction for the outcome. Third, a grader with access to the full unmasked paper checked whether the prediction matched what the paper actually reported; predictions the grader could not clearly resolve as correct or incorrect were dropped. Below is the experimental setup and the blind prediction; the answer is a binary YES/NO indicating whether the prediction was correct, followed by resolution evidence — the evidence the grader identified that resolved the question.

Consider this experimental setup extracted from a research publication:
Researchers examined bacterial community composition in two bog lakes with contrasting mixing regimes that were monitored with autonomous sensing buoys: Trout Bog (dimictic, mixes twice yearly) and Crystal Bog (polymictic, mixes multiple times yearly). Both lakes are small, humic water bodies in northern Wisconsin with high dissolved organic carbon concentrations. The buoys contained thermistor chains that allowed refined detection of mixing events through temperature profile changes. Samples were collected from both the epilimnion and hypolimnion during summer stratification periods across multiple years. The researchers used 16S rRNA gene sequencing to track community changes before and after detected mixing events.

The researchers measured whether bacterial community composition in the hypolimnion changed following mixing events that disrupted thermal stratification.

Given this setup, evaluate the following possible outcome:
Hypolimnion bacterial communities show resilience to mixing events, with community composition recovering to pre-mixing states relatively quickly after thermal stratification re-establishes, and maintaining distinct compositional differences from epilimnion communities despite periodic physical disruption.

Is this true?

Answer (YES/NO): NO